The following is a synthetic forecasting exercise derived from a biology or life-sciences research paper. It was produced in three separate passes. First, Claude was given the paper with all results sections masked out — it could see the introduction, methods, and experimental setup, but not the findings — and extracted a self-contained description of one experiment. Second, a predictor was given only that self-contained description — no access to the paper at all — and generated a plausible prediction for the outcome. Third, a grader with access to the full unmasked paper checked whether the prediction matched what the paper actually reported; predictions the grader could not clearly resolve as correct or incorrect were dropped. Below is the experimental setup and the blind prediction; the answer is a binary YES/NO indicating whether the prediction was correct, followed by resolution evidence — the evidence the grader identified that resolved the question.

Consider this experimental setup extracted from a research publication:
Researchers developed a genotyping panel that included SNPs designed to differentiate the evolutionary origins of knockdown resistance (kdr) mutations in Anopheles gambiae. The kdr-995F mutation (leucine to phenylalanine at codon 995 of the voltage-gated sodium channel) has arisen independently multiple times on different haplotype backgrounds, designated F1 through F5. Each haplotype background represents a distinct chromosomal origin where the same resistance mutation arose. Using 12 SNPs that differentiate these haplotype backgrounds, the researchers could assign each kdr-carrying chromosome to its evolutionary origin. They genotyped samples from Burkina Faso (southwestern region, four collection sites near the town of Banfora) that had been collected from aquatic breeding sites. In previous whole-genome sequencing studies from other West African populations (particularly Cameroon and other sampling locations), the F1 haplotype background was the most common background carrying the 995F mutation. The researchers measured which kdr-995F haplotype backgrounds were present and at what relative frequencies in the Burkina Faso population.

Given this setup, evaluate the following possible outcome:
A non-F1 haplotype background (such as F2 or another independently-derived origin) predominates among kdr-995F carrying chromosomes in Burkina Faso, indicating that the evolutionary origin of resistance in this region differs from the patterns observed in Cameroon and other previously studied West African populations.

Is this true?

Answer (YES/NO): NO